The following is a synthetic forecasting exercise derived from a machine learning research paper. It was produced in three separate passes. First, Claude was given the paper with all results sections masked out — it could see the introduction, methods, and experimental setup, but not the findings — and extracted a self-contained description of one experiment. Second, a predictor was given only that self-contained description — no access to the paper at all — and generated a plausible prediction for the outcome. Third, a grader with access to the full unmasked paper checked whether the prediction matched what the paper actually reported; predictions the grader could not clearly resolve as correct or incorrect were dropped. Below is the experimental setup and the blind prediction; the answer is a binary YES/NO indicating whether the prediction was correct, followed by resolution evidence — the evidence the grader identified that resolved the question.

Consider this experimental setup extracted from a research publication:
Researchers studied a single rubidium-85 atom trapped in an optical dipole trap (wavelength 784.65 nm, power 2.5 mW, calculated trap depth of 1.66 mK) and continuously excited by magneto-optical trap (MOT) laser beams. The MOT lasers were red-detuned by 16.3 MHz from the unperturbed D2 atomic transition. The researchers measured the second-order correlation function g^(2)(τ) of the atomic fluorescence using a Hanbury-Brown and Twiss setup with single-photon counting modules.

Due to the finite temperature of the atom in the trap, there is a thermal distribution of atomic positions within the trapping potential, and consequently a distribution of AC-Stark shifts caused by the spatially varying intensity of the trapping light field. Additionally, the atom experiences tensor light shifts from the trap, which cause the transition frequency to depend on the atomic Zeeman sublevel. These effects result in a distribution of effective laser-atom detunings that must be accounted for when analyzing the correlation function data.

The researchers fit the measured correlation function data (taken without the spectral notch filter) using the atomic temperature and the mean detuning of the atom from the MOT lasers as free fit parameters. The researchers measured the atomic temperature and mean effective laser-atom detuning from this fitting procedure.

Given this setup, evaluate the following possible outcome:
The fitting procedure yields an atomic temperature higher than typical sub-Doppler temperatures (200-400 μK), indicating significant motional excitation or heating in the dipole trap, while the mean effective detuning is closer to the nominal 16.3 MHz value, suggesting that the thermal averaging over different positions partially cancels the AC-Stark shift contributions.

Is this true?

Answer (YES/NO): NO